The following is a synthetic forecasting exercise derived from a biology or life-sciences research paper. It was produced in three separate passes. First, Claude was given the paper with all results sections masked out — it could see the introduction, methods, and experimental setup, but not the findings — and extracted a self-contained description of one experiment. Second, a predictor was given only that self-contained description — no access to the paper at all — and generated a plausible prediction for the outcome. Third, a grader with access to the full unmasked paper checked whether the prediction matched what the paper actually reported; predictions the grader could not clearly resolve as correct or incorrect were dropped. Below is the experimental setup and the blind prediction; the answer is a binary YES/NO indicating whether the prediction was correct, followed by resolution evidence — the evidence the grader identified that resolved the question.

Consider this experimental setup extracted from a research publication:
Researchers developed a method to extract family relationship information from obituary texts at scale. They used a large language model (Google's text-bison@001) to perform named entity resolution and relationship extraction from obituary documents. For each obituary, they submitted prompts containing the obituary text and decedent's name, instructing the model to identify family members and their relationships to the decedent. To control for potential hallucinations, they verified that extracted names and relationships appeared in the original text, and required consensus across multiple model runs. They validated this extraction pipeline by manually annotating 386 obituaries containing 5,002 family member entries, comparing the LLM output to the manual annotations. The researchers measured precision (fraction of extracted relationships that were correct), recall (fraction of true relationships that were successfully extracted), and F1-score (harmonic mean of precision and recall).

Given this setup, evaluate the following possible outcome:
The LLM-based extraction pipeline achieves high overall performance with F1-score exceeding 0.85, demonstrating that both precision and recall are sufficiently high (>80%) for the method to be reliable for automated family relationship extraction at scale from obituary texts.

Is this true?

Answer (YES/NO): YES